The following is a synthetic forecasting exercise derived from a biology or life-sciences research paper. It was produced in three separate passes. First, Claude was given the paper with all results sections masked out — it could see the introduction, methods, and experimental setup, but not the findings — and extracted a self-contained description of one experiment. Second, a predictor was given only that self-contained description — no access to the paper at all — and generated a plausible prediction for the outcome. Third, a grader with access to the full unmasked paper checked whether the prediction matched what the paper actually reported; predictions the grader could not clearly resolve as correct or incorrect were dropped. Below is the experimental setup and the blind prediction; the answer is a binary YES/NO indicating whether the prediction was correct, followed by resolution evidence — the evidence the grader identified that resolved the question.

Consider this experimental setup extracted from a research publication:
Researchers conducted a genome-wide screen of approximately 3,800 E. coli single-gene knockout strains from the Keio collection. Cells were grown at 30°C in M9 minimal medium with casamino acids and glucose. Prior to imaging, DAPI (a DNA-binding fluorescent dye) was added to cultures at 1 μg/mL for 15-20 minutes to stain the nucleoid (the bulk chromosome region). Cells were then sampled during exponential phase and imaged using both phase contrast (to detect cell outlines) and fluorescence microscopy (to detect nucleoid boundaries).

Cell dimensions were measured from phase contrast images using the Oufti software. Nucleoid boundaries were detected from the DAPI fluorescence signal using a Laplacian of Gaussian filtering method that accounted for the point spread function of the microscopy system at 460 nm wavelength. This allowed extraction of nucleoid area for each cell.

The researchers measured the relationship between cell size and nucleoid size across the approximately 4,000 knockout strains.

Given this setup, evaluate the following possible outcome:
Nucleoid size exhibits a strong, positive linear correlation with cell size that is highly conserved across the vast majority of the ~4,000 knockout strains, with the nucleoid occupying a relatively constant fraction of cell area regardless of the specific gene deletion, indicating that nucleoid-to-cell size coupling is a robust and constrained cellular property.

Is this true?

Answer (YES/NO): YES